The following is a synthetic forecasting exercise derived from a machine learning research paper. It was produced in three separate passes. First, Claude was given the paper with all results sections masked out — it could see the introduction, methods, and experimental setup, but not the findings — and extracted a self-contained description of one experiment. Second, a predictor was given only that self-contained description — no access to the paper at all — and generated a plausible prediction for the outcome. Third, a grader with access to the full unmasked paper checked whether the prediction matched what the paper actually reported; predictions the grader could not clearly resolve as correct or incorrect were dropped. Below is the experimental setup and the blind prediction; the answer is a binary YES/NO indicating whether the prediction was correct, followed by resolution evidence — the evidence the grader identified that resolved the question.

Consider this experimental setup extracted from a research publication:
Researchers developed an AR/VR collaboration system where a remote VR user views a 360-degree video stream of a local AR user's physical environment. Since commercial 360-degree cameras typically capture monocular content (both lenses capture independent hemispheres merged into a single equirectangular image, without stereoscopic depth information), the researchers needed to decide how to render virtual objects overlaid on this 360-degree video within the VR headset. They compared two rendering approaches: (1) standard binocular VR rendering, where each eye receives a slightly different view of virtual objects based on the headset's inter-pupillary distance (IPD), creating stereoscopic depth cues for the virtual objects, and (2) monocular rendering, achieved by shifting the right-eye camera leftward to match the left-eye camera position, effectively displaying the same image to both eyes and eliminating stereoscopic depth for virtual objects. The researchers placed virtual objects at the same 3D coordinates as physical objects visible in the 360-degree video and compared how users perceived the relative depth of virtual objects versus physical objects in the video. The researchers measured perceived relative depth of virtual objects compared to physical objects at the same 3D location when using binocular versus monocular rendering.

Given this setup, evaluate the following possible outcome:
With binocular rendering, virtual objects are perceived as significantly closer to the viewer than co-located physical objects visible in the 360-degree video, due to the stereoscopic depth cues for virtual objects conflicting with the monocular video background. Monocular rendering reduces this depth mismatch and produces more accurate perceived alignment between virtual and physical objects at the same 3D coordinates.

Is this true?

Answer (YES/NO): YES